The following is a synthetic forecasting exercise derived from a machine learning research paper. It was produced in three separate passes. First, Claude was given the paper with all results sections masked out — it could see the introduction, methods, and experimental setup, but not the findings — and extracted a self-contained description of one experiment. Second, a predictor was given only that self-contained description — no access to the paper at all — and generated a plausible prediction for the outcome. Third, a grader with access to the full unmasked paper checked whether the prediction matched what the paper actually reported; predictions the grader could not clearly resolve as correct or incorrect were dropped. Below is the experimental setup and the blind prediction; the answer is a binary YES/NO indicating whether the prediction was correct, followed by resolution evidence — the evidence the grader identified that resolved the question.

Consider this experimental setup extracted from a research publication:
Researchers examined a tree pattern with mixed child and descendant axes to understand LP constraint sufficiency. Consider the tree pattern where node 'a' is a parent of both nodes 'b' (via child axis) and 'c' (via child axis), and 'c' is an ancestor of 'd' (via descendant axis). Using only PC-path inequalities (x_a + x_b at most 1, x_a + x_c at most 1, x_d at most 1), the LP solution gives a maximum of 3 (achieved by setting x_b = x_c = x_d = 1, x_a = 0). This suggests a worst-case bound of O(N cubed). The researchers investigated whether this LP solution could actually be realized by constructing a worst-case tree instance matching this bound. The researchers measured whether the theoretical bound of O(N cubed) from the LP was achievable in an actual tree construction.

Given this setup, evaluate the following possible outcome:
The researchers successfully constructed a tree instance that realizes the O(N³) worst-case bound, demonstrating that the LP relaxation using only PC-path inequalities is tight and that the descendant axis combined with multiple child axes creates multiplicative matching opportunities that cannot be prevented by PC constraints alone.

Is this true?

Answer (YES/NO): NO